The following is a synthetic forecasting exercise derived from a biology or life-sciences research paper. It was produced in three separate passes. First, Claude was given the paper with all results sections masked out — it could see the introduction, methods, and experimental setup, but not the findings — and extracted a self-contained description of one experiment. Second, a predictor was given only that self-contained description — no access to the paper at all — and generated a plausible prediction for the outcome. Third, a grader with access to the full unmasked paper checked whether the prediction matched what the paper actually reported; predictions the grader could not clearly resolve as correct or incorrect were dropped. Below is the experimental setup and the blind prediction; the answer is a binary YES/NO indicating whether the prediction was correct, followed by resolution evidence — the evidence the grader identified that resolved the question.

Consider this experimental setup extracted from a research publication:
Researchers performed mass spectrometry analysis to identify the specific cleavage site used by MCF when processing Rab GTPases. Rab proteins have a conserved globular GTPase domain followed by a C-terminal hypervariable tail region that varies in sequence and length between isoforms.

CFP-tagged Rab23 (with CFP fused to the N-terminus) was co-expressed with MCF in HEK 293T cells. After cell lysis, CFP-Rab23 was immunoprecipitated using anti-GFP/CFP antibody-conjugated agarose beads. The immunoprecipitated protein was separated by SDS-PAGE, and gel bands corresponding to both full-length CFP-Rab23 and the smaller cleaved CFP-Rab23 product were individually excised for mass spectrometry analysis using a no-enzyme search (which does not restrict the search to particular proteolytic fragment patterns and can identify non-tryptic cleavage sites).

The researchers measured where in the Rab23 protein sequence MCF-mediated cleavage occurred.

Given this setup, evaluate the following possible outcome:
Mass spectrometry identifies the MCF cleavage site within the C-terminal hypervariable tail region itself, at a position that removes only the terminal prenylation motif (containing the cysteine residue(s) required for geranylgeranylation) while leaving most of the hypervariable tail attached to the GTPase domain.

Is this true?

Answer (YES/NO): NO